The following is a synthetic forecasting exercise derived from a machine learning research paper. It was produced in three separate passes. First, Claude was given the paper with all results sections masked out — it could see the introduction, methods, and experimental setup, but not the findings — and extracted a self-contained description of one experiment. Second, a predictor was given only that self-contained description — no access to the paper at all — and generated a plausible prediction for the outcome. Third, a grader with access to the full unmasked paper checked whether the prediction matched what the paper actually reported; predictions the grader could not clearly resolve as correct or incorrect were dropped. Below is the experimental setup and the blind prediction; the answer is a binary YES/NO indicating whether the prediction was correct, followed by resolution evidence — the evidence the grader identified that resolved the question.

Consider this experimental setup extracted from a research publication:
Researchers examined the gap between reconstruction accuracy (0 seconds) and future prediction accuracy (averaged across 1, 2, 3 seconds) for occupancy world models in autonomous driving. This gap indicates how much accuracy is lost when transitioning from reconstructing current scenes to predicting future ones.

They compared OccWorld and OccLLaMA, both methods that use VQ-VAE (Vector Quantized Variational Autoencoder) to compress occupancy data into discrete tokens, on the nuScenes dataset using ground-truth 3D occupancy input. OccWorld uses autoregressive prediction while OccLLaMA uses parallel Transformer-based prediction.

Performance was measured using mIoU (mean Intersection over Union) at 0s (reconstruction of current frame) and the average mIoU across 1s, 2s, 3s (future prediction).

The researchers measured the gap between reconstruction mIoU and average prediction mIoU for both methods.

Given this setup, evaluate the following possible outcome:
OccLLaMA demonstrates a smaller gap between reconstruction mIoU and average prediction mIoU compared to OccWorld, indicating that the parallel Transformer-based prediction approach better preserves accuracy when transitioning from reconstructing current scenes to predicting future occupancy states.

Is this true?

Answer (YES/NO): NO